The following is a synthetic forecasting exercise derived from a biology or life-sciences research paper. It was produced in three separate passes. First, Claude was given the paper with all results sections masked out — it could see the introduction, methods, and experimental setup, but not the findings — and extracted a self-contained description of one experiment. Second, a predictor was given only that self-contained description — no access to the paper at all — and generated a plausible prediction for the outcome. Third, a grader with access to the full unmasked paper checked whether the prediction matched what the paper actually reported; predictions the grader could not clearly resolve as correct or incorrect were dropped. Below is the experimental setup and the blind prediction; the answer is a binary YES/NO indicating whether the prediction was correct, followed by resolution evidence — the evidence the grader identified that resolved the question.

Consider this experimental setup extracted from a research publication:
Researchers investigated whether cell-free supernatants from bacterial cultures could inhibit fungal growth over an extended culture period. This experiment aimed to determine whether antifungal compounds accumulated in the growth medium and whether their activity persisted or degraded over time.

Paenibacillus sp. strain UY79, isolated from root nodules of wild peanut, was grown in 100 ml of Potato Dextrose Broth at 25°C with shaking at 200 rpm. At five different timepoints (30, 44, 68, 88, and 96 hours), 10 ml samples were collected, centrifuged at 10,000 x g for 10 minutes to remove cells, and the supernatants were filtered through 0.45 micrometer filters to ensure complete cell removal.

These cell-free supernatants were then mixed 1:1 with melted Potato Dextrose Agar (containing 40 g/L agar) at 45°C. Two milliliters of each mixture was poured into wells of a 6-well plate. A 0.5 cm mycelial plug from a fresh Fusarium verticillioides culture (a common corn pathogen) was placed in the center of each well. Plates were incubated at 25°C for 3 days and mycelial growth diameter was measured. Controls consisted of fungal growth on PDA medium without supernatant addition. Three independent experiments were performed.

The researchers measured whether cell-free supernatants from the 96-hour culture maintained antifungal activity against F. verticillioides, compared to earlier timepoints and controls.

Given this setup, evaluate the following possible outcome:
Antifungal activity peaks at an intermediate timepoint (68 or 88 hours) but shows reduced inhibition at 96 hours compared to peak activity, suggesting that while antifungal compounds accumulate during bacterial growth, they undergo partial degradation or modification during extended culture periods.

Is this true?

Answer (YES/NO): NO